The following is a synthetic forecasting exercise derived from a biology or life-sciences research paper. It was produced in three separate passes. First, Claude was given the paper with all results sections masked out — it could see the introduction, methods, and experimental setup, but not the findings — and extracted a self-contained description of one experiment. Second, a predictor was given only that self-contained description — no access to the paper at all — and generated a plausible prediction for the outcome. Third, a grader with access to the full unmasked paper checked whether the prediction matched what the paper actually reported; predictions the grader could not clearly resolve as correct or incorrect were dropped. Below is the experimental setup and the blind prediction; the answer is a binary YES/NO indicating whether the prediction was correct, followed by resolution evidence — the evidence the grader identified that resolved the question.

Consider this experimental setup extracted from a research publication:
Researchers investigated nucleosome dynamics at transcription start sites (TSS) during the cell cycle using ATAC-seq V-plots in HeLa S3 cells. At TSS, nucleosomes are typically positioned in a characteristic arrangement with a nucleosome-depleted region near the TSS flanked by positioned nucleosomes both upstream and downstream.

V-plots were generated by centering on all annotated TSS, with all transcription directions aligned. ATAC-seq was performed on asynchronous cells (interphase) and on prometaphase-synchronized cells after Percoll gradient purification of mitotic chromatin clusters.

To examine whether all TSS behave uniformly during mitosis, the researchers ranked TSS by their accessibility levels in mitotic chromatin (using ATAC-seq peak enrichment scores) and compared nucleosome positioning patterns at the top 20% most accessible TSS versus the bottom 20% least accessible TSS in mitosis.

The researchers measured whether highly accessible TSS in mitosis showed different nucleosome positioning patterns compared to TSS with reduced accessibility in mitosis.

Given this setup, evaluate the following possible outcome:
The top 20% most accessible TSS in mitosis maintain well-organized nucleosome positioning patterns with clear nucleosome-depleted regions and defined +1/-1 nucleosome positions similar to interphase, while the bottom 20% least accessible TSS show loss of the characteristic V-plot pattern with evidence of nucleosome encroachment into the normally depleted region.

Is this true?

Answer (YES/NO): NO